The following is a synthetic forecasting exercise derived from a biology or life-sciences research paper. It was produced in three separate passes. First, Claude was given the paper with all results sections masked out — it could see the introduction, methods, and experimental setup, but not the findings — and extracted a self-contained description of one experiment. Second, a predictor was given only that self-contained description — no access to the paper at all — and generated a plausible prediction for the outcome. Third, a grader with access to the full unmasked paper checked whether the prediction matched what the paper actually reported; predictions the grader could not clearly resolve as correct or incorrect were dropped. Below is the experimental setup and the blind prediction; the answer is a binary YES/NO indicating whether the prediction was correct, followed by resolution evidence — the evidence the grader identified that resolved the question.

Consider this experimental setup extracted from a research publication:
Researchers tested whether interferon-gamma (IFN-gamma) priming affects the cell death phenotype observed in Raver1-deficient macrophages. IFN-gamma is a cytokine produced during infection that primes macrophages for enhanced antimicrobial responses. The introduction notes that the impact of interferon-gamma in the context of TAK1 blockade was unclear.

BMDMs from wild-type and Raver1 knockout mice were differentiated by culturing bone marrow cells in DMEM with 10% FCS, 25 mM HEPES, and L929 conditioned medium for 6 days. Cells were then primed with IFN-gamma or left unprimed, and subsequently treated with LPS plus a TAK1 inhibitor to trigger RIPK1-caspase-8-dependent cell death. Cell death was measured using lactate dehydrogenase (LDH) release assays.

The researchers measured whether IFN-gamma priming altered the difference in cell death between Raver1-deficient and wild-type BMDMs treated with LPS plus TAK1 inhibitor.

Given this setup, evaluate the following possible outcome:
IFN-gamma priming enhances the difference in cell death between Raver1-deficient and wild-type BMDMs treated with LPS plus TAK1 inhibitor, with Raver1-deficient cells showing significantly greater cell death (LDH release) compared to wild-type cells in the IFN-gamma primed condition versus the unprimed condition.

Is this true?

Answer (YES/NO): NO